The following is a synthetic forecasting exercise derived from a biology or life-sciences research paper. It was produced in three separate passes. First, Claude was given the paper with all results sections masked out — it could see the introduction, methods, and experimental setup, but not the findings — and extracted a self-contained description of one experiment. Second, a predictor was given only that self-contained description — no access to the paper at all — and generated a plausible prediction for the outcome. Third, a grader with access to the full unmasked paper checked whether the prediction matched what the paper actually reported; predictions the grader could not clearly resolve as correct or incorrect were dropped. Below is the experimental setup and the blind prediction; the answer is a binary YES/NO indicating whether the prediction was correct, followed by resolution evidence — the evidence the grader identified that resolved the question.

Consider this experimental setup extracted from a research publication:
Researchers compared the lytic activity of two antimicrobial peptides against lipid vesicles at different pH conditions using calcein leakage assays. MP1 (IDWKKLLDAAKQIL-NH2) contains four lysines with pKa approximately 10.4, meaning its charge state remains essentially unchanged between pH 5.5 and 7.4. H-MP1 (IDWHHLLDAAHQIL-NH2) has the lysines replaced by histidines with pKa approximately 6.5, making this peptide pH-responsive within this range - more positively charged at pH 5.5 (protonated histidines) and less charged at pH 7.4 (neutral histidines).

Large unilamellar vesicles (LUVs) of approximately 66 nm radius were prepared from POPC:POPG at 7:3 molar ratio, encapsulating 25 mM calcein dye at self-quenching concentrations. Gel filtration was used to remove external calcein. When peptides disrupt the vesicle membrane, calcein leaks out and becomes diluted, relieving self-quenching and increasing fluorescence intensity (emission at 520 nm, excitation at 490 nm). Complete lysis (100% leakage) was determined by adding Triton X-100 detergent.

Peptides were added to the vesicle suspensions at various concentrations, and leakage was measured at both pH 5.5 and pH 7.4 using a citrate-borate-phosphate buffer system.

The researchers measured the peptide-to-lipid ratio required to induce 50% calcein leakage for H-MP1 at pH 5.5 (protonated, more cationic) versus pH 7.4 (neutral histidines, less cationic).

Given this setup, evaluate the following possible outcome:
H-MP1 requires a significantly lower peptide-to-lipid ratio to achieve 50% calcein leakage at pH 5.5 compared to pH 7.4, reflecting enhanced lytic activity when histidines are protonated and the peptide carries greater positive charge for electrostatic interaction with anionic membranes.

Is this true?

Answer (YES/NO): YES